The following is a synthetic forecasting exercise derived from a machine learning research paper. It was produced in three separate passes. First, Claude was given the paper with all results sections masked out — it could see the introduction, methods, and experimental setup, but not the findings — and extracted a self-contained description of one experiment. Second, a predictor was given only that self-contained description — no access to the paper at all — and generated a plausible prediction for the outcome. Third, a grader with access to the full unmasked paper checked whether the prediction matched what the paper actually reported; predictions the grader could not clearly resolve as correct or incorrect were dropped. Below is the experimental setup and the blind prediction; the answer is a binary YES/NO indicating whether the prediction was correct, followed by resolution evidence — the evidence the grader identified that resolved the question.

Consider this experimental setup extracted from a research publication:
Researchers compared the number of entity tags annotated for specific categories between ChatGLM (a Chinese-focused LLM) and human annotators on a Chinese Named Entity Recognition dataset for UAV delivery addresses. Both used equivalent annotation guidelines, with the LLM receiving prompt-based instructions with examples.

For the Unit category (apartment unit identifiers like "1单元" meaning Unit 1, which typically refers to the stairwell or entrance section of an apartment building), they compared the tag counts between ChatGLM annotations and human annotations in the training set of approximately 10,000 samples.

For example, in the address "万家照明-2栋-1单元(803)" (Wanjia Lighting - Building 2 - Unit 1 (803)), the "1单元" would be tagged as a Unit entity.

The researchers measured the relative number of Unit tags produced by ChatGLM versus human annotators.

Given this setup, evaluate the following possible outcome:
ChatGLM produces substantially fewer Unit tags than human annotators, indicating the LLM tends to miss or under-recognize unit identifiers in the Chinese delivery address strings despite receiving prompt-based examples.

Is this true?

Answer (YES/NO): NO